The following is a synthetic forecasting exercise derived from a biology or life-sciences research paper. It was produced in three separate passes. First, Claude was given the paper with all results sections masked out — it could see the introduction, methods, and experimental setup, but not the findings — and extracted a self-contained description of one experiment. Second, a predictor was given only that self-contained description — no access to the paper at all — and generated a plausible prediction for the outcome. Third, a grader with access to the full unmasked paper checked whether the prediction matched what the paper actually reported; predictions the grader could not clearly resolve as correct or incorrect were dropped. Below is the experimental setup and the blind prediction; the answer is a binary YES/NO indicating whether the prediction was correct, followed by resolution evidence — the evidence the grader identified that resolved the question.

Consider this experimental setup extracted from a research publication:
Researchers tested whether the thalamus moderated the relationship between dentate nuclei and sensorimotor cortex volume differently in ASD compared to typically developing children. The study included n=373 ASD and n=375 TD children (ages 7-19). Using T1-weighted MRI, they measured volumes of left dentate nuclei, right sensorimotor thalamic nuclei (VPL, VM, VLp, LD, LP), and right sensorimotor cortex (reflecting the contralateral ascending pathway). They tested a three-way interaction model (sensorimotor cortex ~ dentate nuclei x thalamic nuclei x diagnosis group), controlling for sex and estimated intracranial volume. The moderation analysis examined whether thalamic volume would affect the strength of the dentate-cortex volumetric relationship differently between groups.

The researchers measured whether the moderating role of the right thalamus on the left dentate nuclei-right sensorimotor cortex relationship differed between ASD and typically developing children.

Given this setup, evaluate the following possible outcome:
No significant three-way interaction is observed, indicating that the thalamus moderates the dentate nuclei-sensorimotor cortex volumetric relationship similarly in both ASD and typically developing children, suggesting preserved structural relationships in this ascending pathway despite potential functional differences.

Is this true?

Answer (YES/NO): NO